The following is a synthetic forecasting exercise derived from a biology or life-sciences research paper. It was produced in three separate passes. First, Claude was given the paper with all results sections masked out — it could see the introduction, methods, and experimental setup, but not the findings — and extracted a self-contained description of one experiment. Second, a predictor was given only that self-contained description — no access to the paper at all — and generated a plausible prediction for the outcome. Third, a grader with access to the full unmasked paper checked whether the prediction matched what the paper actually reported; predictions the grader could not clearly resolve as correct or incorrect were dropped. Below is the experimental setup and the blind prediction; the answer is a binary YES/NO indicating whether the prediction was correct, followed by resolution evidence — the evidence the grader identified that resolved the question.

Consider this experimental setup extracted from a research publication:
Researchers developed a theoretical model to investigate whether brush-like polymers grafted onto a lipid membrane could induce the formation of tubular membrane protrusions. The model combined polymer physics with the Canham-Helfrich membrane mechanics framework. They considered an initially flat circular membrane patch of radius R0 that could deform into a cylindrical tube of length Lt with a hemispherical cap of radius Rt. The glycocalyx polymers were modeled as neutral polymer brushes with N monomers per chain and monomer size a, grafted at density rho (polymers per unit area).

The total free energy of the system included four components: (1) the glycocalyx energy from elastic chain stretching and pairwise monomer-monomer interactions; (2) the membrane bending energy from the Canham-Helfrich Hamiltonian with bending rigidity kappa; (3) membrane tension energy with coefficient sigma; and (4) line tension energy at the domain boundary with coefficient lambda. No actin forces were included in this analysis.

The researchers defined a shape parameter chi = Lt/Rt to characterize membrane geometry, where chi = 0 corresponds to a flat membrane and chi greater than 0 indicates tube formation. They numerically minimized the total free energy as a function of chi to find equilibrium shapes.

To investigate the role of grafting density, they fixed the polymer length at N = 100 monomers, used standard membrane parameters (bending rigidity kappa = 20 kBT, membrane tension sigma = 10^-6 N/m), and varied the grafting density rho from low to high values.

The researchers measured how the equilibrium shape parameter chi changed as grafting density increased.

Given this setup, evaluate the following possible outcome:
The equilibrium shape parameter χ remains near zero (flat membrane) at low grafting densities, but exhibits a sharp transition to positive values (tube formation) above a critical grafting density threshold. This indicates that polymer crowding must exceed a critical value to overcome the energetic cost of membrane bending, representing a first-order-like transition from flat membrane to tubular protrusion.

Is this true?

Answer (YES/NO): YES